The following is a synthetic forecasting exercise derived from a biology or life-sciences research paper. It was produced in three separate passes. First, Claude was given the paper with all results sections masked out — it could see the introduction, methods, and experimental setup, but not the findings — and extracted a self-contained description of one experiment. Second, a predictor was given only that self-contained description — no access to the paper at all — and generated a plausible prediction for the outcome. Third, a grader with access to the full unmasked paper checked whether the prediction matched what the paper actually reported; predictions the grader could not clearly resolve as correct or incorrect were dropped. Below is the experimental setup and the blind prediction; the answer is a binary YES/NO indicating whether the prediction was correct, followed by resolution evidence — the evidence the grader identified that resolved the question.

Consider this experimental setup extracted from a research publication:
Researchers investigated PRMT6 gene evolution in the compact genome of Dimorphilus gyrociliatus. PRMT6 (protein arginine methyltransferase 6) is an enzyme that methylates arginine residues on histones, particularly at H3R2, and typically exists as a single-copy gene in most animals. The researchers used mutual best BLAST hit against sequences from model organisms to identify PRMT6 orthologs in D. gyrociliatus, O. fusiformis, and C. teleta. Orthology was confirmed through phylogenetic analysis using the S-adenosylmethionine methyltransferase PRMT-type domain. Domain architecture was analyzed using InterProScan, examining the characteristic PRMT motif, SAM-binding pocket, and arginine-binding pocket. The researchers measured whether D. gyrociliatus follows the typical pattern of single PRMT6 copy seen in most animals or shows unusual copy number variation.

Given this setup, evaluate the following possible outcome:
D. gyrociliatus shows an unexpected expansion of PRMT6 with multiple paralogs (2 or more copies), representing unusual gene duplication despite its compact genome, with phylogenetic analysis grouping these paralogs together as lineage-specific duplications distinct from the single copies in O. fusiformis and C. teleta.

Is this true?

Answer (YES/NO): YES